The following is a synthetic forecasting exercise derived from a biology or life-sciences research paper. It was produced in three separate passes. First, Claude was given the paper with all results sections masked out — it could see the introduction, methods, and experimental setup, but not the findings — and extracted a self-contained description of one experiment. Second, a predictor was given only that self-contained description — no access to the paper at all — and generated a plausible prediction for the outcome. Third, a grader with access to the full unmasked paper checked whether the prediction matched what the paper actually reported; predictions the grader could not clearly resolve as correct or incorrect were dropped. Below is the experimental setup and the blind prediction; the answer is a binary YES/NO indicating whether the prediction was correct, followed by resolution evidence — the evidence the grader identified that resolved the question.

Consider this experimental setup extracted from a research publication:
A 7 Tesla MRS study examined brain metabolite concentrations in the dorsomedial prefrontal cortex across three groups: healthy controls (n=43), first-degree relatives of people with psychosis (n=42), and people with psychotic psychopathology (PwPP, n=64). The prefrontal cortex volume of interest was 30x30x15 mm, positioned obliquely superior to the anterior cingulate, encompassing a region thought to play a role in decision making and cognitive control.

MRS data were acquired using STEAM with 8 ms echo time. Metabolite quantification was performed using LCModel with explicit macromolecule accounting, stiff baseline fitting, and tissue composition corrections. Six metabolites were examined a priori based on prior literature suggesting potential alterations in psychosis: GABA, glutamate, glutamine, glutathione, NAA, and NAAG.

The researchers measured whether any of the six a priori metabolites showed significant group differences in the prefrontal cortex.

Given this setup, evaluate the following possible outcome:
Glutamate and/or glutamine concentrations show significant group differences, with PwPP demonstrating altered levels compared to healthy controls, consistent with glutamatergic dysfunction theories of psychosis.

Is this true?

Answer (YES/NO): NO